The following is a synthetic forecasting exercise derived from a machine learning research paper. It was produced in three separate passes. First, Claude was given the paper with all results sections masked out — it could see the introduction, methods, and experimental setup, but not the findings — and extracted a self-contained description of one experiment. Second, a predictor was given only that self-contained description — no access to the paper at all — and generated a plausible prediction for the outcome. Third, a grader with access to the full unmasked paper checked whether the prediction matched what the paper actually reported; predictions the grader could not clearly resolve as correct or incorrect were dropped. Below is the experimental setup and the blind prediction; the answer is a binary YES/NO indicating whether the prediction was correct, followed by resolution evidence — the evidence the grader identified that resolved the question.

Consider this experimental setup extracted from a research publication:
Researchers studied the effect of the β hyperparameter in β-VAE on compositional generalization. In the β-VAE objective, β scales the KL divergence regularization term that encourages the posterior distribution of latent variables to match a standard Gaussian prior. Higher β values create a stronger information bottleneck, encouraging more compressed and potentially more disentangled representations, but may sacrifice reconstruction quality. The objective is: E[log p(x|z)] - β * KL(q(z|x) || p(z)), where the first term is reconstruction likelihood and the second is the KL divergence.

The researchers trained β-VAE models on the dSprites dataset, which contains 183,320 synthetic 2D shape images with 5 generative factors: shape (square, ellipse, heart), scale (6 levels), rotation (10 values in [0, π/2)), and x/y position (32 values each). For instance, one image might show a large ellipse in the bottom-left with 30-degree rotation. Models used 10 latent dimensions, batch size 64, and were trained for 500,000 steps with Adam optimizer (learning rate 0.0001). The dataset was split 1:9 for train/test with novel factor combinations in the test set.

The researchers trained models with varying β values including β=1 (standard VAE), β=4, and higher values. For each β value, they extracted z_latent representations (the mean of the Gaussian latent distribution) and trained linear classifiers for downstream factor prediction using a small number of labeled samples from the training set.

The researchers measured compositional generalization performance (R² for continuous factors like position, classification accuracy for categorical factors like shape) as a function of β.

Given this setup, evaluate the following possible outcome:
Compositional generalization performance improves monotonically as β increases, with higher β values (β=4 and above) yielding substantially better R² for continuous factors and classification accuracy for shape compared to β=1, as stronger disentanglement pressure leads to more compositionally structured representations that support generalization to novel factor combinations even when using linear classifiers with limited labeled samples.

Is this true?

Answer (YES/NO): NO